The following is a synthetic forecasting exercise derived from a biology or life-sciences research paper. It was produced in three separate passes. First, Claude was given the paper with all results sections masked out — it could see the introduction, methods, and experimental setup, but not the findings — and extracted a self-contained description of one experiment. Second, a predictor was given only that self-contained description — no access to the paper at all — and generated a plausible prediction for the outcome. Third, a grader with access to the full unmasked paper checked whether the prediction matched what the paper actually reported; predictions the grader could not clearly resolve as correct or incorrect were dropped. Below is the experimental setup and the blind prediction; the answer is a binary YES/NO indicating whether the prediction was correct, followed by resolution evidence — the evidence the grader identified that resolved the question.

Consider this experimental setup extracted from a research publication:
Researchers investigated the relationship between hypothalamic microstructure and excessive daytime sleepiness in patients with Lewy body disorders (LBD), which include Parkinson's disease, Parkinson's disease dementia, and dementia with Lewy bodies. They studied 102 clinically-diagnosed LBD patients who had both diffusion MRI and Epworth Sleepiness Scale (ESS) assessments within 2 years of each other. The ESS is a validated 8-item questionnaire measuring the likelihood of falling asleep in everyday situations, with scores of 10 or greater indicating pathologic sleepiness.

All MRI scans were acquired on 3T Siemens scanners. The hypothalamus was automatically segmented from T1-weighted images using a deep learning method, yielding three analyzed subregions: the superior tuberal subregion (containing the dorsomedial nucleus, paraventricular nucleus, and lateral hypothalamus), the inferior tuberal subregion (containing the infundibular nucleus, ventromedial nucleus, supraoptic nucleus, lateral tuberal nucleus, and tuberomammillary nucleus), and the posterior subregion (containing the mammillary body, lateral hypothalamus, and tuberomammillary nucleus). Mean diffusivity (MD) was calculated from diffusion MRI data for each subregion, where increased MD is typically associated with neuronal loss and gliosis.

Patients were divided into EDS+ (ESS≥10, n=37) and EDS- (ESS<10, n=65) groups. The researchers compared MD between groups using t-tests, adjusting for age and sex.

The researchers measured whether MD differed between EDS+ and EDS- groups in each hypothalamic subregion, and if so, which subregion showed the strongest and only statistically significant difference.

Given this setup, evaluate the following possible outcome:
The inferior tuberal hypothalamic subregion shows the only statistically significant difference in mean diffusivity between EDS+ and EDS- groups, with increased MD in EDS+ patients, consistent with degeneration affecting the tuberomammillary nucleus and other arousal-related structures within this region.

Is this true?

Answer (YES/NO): YES